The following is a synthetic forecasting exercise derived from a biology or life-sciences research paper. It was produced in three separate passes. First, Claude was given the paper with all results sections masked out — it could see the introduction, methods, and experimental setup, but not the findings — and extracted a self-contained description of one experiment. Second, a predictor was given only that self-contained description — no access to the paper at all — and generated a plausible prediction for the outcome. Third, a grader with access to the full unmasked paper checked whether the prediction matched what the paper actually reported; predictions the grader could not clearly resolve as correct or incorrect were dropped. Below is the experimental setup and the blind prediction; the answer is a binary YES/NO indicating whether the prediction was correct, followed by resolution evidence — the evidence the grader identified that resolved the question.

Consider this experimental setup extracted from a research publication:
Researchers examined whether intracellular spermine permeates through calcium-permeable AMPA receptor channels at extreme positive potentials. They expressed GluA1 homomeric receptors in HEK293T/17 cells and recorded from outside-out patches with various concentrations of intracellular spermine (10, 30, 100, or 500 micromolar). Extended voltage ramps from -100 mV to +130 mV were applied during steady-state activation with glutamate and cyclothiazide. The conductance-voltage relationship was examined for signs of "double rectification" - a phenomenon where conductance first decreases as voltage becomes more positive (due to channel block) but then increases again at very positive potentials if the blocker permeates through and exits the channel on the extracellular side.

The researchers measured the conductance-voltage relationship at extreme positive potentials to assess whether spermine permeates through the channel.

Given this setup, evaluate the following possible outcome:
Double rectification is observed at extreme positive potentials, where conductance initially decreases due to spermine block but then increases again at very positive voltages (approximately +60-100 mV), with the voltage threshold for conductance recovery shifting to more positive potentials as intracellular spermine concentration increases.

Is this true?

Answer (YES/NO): YES